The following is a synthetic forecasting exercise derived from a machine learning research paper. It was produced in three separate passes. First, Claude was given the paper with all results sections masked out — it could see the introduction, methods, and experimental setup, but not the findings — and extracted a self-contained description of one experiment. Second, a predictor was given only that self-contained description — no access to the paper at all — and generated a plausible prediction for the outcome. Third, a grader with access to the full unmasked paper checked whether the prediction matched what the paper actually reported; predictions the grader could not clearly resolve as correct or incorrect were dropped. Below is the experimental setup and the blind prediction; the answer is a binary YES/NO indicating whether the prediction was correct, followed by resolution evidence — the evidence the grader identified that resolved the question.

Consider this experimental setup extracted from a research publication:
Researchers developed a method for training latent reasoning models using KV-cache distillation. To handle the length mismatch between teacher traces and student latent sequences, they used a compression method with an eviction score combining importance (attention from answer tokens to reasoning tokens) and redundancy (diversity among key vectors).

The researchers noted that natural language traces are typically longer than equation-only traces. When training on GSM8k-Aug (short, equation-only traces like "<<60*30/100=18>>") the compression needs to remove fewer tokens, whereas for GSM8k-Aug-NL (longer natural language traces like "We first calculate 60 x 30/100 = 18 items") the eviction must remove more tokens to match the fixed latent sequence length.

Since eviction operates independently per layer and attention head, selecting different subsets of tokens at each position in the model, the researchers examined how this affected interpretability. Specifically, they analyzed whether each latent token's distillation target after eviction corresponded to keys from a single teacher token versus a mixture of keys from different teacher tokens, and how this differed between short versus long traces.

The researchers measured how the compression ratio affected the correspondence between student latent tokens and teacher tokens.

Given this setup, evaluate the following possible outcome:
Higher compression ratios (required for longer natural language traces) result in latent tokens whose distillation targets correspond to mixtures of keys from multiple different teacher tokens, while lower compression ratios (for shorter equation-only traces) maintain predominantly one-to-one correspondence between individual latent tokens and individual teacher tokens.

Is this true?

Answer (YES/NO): YES